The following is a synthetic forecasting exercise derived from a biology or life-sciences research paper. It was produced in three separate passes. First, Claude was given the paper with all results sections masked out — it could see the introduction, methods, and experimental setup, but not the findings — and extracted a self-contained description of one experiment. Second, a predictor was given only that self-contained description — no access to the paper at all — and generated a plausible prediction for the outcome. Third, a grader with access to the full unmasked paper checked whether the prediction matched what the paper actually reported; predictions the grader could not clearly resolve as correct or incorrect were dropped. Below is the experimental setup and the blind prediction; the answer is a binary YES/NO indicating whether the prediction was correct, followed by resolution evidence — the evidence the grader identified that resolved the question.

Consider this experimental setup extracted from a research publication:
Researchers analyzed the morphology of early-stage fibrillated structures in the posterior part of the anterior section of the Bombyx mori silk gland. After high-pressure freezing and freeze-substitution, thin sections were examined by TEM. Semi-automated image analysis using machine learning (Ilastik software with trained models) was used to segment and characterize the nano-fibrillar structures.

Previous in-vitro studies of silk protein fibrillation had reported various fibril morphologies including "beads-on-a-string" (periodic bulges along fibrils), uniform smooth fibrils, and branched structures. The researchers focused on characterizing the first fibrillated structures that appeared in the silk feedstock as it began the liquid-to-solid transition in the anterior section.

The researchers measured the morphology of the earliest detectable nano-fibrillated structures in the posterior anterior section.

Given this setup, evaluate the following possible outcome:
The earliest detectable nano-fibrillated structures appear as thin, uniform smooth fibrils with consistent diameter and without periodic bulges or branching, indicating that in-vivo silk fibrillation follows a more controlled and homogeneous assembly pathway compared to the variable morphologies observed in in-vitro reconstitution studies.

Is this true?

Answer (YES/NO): NO